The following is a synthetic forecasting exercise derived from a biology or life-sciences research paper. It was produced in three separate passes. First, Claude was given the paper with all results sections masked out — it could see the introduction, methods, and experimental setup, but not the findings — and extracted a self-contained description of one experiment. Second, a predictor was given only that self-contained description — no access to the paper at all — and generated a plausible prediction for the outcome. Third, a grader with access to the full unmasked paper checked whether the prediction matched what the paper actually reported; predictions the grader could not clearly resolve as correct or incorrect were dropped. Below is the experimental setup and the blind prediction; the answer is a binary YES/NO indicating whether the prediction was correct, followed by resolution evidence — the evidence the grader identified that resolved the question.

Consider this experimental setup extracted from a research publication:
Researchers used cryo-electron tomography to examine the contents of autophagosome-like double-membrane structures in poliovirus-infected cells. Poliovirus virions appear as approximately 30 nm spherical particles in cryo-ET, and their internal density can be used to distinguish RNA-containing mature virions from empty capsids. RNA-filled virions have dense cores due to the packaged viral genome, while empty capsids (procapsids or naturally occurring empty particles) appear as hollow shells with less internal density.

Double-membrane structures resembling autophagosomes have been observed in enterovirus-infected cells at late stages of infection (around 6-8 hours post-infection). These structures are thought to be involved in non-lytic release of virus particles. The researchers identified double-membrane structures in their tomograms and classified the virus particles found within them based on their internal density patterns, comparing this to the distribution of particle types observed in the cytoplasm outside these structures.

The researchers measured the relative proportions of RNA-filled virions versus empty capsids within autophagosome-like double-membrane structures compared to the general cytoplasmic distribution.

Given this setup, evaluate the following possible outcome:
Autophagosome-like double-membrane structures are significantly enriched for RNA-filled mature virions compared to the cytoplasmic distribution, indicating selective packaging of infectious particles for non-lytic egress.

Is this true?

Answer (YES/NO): YES